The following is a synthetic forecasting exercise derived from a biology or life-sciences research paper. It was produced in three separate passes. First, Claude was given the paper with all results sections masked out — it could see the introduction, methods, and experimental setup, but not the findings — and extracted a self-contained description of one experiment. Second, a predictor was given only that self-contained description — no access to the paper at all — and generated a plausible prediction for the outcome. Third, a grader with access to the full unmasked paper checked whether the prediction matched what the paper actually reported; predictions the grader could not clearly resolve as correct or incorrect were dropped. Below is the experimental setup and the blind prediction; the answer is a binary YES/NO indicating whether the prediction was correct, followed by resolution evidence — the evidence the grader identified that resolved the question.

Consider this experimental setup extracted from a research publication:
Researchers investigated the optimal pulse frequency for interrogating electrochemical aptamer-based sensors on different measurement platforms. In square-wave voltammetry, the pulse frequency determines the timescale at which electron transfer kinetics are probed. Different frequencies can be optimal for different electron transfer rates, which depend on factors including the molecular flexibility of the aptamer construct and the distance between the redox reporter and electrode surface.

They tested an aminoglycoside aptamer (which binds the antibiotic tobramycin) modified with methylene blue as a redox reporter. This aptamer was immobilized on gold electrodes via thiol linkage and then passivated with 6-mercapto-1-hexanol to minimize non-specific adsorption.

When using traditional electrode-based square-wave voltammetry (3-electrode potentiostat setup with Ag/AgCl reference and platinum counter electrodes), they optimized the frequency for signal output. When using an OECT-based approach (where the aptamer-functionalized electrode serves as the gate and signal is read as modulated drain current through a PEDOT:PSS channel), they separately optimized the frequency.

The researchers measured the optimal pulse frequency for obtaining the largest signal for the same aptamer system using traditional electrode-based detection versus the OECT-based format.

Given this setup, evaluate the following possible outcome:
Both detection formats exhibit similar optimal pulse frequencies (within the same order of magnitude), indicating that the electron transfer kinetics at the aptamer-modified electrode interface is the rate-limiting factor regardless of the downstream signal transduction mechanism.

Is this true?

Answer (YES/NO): NO